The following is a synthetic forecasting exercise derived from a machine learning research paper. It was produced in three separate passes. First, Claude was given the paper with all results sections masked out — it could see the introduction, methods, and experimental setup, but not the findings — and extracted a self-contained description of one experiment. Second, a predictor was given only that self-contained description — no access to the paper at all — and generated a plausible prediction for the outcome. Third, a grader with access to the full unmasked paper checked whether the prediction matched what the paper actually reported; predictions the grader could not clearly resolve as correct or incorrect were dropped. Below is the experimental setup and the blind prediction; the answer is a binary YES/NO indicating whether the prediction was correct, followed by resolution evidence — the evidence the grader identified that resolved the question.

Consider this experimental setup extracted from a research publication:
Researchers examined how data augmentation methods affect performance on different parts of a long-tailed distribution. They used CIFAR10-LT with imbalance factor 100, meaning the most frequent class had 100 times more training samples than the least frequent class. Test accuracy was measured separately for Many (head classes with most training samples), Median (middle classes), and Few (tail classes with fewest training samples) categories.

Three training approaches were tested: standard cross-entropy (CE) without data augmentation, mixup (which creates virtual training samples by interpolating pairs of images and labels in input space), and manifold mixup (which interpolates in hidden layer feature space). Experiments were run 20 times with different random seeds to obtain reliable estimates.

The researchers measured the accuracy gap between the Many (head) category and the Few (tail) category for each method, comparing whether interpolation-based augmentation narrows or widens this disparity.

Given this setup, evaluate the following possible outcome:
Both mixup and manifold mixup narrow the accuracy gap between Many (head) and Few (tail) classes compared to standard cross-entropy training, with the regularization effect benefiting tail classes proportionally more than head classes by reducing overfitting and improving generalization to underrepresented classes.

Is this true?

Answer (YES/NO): NO